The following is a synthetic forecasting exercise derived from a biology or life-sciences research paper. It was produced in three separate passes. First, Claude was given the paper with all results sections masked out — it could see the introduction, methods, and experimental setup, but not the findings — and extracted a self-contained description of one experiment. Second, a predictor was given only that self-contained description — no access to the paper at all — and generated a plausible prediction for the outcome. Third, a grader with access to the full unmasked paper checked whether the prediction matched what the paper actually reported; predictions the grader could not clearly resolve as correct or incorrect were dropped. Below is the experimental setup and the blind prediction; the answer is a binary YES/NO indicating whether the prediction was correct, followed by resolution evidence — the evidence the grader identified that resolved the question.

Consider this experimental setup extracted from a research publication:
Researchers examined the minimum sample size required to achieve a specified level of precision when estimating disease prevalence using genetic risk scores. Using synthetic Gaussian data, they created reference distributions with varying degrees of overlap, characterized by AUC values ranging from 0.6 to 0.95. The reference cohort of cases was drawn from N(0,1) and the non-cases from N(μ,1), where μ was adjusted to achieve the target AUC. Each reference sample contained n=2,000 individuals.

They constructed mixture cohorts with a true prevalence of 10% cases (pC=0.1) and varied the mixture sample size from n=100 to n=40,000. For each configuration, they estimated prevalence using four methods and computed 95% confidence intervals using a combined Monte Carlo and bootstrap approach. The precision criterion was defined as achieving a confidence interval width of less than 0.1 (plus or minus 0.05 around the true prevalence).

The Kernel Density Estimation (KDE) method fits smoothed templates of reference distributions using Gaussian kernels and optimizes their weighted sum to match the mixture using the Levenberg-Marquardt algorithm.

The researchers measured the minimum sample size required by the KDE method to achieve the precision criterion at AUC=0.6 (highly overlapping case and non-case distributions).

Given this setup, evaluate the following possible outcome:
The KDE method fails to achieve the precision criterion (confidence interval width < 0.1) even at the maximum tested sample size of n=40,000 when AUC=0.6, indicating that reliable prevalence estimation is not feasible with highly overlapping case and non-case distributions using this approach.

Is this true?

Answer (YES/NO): NO